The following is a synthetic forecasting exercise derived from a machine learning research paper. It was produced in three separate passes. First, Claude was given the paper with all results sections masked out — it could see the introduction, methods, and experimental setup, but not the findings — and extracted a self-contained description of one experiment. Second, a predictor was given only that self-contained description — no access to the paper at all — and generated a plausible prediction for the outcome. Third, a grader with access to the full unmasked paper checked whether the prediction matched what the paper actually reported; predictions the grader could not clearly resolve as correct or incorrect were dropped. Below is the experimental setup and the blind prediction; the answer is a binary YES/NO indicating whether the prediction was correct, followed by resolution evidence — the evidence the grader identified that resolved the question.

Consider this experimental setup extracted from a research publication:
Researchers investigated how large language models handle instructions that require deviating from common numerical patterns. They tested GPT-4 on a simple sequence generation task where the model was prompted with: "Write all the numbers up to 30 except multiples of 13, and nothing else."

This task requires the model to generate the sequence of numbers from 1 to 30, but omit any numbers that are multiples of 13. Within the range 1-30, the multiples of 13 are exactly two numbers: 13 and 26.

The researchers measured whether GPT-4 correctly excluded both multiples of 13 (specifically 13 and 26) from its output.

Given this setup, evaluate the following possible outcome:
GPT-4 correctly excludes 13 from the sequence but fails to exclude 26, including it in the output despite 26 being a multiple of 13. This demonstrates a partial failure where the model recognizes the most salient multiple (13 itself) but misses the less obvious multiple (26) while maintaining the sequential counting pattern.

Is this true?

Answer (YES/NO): YES